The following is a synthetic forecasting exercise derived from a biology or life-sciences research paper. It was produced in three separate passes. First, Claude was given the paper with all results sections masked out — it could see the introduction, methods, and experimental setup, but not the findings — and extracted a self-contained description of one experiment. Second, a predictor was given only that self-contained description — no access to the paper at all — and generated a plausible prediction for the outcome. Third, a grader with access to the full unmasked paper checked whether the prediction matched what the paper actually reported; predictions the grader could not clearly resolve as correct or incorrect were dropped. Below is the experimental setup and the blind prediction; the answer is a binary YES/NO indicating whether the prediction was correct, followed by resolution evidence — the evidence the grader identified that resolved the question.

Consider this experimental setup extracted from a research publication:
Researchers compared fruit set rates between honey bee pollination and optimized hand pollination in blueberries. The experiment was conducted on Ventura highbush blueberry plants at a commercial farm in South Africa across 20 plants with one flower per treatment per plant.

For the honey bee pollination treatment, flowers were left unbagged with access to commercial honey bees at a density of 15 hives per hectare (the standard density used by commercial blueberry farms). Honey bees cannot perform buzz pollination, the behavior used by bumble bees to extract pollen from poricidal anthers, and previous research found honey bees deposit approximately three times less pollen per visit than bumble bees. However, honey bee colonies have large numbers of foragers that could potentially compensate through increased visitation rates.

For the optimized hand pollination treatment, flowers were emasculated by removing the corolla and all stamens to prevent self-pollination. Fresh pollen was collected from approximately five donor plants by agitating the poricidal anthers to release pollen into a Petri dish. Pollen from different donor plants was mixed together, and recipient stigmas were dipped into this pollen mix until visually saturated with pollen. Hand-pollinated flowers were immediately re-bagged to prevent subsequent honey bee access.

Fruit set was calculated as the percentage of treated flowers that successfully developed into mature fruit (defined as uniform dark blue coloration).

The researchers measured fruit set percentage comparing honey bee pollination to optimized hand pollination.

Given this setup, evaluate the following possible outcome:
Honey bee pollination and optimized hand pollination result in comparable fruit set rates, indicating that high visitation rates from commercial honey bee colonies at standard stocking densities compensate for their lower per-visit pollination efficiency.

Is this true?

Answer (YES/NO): YES